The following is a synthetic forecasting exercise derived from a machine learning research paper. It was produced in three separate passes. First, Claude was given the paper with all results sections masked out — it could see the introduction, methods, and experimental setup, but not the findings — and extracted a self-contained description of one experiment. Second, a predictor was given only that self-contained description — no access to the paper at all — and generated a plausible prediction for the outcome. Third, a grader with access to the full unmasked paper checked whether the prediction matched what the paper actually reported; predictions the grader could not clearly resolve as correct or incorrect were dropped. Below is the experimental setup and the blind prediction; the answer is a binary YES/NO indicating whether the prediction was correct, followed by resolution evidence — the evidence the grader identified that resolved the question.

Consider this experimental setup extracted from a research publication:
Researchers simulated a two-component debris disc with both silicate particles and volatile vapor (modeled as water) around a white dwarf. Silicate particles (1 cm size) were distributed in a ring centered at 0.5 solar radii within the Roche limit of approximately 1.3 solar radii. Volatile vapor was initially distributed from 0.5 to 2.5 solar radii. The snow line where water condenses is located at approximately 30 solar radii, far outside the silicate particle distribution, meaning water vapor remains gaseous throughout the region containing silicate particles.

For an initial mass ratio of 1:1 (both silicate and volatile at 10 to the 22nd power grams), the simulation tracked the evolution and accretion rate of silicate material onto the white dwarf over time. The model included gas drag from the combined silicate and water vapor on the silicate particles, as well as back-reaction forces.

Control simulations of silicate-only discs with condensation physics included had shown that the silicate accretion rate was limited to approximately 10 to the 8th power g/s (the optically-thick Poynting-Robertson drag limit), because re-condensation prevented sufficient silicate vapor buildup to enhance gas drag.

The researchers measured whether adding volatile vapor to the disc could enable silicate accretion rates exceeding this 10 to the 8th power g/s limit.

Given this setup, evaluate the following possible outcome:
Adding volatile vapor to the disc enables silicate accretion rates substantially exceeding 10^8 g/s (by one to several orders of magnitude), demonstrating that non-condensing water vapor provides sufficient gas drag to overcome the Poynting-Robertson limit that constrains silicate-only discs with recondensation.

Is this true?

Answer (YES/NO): YES